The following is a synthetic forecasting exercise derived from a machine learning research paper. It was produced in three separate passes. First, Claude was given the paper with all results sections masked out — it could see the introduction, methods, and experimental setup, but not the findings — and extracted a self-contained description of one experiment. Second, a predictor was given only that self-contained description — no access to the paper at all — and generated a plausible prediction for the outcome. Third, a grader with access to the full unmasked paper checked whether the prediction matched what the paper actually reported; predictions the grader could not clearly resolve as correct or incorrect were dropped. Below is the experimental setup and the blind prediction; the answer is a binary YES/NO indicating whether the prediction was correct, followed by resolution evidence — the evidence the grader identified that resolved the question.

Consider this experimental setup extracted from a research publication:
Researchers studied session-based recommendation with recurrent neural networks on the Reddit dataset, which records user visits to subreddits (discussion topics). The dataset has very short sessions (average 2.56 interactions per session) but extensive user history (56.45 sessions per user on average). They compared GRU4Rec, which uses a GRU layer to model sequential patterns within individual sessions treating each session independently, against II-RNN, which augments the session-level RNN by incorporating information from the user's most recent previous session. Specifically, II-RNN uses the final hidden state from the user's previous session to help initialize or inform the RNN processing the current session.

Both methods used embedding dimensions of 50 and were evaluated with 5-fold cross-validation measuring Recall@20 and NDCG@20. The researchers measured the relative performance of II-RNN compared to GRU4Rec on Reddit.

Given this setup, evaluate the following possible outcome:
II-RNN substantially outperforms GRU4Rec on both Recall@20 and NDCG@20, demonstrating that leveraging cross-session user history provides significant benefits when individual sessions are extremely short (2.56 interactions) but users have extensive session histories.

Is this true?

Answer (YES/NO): YES